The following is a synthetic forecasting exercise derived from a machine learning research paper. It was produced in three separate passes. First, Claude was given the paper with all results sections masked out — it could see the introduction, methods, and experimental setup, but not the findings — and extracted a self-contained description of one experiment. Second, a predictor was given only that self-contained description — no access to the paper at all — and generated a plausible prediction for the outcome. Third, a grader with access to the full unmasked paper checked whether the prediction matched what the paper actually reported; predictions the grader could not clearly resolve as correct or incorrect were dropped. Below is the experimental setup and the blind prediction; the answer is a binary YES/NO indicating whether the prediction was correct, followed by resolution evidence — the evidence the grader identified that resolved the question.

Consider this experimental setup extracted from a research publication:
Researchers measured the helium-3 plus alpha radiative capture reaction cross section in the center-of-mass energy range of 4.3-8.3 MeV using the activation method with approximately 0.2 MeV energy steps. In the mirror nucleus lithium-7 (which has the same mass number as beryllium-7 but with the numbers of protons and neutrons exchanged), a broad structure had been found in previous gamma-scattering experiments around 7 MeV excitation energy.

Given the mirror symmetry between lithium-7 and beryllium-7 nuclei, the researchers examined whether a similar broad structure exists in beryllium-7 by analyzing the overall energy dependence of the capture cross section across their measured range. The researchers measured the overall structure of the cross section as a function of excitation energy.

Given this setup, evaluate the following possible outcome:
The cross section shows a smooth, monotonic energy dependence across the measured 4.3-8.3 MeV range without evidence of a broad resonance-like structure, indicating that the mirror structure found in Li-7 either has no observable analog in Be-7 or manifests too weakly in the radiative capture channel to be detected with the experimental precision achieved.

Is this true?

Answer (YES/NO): NO